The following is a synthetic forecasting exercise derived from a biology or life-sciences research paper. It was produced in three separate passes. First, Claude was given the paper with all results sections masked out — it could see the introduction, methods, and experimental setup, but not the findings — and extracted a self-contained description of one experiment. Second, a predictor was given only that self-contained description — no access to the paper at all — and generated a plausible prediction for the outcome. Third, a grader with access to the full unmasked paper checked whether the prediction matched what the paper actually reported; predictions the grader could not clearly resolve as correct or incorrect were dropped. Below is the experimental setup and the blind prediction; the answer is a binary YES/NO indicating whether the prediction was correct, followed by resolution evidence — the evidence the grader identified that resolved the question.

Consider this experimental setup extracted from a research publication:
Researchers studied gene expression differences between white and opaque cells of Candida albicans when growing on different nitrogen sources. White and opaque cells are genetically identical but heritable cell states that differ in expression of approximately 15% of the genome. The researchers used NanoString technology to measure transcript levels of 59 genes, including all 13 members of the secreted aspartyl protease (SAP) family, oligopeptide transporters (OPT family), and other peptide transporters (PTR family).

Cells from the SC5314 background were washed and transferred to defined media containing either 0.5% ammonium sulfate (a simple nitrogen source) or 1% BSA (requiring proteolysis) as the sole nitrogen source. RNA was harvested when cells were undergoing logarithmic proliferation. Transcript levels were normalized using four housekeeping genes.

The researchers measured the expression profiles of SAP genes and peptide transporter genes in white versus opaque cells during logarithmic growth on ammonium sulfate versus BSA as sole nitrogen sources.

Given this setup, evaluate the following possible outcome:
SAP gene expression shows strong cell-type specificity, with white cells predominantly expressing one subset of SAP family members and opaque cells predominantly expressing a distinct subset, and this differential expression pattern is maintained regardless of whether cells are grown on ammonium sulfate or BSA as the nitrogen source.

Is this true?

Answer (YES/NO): NO